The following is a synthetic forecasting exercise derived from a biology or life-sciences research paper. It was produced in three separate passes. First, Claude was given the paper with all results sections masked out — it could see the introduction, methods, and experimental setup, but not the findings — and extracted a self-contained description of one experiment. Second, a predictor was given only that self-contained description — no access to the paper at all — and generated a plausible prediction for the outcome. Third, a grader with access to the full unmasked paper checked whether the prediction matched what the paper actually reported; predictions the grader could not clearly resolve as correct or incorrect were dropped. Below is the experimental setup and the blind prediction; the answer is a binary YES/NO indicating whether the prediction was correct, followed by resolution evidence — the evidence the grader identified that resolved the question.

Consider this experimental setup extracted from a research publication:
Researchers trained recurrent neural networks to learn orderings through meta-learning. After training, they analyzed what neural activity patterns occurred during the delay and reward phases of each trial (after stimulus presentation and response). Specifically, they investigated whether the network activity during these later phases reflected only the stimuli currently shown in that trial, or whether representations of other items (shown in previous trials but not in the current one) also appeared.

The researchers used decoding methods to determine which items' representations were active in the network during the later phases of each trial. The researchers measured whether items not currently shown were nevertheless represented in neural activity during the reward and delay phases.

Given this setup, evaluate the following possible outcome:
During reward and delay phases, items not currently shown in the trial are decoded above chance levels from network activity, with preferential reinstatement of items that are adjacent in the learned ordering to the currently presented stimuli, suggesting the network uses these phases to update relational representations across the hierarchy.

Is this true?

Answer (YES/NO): NO